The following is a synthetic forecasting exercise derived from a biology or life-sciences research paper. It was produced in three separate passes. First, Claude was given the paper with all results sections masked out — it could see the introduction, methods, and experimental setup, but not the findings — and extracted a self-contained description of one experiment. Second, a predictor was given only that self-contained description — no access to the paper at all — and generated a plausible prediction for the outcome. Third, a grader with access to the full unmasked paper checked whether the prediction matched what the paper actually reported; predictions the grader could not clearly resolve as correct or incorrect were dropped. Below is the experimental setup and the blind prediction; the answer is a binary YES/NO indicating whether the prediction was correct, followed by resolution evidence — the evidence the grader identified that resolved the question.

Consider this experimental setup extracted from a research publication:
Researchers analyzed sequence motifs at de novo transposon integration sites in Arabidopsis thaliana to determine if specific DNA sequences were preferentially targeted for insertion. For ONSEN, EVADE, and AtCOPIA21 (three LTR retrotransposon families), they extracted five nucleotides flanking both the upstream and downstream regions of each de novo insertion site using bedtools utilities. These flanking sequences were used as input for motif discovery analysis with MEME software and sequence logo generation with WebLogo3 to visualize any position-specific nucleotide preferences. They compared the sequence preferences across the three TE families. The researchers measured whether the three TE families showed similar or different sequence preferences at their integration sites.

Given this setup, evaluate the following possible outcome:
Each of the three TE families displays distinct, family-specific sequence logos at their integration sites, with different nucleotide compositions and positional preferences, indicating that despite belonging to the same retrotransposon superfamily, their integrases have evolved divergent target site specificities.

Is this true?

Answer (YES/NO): NO